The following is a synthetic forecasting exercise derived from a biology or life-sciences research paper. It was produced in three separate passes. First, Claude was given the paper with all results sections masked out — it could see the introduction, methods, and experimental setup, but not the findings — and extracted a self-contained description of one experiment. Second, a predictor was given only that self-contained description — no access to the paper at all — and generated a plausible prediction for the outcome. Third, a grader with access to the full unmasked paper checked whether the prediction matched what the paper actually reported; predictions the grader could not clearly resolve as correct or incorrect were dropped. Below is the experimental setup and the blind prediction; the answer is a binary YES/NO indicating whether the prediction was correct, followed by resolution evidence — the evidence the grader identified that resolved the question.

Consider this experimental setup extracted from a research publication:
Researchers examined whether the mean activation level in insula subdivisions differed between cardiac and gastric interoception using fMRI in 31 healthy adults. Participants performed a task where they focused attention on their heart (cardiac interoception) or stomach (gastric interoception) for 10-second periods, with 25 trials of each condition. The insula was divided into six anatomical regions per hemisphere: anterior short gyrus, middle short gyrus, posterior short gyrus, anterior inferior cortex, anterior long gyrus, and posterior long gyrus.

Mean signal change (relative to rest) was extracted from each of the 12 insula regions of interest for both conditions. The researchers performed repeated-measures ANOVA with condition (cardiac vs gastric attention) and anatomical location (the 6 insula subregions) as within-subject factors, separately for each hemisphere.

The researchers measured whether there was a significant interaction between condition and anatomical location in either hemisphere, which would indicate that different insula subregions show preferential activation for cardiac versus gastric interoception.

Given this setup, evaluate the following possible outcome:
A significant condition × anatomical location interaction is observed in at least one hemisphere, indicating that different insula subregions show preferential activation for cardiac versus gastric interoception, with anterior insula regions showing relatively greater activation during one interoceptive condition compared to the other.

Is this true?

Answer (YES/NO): YES